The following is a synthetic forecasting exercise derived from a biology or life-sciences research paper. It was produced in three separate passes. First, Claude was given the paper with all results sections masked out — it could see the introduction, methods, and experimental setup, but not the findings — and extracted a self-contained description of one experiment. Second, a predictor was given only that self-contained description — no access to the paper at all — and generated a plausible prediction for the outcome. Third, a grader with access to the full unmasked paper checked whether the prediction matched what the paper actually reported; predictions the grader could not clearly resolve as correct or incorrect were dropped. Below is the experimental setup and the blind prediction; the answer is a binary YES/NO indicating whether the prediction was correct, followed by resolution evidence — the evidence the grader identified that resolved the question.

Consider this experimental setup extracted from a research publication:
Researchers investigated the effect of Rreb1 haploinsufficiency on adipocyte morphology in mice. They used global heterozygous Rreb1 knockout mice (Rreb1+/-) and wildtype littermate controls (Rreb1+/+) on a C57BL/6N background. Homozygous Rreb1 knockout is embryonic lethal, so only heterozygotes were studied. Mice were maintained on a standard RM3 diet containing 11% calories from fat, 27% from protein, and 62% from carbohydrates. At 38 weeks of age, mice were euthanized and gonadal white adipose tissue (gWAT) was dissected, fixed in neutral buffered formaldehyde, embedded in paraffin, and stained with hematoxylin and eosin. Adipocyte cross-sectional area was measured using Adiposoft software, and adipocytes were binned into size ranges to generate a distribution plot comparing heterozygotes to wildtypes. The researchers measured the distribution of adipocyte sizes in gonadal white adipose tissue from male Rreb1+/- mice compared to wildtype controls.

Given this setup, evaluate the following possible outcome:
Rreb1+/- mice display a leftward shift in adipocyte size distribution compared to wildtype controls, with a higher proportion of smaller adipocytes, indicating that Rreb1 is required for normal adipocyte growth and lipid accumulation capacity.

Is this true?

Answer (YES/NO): YES